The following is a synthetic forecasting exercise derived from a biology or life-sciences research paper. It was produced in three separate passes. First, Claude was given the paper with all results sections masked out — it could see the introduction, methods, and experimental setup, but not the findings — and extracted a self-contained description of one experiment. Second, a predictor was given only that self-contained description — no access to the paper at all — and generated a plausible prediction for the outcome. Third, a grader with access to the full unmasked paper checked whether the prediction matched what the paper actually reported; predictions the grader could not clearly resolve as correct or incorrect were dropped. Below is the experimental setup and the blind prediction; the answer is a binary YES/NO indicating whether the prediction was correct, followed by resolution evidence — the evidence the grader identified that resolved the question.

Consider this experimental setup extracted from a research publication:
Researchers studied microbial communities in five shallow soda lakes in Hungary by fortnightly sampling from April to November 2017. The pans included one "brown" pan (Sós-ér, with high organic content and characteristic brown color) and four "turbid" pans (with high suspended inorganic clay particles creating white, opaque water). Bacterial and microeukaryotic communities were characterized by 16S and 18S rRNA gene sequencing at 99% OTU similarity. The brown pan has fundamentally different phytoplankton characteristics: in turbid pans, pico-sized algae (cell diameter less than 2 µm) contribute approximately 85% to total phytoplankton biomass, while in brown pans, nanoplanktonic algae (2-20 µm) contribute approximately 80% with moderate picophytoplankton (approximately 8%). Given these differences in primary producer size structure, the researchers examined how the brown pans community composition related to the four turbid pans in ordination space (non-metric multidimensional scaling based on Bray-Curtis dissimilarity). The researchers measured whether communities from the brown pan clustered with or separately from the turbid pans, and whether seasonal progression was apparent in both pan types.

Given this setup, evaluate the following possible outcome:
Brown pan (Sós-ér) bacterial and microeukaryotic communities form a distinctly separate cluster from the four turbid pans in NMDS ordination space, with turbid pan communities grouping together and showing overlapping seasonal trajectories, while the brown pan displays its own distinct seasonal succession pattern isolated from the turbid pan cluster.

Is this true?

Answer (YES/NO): YES